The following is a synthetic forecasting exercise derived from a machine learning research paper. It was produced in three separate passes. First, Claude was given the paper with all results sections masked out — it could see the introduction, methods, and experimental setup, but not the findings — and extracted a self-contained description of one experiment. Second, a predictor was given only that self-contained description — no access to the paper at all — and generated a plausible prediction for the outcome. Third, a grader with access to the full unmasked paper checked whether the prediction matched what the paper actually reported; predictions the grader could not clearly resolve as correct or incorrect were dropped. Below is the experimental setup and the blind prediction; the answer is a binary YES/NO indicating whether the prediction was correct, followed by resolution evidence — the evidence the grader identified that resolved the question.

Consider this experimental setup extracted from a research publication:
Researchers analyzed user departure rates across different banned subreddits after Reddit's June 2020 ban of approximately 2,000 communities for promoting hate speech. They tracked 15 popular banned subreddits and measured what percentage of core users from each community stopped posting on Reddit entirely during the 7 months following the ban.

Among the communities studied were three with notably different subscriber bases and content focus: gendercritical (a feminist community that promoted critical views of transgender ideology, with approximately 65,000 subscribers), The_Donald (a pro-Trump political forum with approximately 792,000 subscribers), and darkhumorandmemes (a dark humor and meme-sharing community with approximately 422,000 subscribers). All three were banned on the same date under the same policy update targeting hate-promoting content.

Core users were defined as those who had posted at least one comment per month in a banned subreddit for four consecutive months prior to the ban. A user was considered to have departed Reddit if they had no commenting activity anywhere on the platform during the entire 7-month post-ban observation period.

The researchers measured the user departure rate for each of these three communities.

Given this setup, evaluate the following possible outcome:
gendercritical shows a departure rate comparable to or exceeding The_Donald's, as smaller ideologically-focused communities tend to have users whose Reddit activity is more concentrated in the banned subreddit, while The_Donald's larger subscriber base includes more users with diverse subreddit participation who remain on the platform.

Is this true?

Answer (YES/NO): YES